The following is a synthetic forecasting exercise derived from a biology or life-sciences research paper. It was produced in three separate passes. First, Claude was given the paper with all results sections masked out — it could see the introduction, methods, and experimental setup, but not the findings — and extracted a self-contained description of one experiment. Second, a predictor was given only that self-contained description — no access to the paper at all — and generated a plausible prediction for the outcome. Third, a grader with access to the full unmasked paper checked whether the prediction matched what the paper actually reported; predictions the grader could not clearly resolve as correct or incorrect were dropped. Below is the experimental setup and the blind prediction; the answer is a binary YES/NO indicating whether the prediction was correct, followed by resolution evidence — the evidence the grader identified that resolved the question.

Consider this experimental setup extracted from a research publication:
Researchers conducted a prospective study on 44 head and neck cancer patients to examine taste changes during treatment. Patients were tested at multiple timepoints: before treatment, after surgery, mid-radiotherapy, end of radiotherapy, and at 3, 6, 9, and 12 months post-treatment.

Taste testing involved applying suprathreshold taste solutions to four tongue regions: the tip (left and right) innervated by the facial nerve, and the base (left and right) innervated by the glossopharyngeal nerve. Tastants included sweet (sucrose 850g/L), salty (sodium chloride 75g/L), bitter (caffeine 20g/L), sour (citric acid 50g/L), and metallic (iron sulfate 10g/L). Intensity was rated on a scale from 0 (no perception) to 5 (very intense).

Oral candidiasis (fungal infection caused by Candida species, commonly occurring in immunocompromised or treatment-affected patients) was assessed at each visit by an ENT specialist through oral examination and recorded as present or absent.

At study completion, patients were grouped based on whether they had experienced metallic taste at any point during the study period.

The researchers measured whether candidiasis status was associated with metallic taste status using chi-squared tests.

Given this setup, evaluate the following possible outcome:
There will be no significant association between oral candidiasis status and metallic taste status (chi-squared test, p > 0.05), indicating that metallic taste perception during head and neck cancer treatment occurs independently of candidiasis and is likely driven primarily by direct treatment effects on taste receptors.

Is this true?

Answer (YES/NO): YES